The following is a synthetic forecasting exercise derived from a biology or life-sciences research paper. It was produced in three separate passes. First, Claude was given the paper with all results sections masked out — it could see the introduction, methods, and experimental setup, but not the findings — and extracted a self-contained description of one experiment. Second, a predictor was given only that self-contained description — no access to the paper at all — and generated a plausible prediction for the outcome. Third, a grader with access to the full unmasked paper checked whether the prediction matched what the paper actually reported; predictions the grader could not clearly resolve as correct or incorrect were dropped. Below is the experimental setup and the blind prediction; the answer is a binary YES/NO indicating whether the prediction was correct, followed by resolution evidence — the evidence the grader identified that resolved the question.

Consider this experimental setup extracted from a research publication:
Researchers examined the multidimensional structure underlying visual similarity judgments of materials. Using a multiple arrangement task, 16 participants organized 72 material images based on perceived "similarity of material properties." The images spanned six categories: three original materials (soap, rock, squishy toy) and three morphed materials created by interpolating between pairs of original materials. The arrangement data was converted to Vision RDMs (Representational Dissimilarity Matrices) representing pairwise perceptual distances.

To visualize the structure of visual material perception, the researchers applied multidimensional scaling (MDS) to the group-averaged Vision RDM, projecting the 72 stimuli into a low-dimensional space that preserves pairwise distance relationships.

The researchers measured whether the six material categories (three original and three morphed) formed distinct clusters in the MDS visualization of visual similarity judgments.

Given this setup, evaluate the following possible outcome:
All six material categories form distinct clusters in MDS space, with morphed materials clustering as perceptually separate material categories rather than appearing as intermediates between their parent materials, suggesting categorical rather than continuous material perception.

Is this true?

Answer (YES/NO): NO